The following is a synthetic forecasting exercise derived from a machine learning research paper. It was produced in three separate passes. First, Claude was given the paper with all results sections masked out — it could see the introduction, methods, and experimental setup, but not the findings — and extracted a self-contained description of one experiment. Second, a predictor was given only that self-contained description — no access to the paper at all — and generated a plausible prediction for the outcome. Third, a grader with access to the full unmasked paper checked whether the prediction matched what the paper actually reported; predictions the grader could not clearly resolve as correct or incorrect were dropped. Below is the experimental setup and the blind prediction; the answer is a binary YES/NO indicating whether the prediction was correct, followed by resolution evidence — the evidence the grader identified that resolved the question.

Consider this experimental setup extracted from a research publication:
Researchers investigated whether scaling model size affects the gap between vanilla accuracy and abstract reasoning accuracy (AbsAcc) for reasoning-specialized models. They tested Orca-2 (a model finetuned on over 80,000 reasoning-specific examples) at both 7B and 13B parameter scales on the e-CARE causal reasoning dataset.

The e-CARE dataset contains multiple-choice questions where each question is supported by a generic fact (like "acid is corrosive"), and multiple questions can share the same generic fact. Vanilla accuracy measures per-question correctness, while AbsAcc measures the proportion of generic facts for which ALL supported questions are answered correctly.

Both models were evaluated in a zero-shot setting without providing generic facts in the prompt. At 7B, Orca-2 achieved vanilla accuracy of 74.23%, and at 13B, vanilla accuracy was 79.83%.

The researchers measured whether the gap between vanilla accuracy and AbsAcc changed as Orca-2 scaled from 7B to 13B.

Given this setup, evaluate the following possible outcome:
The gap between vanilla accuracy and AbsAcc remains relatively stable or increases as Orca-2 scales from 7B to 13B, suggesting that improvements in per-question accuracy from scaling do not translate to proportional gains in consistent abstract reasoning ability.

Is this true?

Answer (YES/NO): NO